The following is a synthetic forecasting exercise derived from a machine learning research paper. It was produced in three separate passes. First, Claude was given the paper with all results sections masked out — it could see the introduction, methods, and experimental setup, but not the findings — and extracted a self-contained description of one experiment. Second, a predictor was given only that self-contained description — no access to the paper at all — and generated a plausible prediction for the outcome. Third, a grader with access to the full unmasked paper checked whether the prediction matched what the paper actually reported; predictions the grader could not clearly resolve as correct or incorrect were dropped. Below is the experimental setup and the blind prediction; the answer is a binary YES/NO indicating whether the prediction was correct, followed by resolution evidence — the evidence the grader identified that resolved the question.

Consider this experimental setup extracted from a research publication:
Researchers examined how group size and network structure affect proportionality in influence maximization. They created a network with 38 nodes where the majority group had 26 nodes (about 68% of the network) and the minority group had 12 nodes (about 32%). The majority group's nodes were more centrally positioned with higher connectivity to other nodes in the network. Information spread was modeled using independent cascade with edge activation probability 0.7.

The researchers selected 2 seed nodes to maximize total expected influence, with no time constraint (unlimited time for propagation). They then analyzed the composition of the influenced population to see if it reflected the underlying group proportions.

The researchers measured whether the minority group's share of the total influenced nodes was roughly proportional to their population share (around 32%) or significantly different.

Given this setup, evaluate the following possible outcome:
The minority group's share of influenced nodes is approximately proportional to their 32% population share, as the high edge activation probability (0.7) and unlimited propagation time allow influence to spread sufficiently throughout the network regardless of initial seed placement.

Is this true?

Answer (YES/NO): NO